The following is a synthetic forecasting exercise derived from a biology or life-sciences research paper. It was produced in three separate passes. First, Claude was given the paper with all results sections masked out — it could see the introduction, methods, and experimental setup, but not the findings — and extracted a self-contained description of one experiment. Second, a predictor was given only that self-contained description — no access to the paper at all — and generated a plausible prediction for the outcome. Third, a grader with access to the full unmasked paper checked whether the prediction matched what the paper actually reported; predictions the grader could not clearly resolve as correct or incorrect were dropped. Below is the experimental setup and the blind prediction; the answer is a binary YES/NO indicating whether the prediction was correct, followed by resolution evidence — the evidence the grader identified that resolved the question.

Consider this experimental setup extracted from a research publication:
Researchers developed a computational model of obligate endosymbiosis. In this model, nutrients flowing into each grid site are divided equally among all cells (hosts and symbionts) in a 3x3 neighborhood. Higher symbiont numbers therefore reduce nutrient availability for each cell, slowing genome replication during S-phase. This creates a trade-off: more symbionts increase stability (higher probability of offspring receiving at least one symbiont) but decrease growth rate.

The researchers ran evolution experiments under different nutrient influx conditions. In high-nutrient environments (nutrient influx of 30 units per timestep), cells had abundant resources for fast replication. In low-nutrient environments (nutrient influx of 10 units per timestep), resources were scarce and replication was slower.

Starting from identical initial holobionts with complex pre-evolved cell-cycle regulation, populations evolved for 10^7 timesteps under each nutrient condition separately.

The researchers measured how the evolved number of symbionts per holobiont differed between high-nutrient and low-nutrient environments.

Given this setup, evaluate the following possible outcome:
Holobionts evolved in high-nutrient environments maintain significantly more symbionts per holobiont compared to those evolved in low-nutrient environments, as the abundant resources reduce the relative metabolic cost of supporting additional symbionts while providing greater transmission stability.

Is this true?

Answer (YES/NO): YES